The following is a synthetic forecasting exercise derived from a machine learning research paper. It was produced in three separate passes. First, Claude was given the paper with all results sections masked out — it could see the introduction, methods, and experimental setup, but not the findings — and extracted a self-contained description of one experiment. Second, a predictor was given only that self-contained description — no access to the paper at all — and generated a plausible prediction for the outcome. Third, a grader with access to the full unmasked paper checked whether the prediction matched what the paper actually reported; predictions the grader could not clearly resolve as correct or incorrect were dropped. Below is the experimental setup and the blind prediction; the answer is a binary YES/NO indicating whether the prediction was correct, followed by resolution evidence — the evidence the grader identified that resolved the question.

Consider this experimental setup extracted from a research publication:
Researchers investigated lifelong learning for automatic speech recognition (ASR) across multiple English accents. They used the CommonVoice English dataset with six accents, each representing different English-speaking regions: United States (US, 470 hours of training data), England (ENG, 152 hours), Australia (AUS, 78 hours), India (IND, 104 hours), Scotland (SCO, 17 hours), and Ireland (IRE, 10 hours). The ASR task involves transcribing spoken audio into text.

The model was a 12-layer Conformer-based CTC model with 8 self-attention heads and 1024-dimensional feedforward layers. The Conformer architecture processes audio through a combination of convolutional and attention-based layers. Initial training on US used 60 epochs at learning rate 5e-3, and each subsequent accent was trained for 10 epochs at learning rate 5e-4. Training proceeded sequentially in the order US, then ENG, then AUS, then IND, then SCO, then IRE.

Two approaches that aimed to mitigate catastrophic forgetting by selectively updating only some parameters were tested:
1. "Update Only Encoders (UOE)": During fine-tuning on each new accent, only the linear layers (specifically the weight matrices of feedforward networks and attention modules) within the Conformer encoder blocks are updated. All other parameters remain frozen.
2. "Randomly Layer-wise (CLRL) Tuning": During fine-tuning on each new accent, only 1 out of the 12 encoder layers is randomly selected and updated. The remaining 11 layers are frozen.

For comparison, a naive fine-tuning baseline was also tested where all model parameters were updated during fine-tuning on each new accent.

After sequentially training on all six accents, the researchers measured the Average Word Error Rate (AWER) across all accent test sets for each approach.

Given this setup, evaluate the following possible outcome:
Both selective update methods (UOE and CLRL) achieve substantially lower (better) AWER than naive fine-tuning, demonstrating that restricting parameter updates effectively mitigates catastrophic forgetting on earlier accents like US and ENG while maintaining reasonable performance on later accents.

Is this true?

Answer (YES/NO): NO